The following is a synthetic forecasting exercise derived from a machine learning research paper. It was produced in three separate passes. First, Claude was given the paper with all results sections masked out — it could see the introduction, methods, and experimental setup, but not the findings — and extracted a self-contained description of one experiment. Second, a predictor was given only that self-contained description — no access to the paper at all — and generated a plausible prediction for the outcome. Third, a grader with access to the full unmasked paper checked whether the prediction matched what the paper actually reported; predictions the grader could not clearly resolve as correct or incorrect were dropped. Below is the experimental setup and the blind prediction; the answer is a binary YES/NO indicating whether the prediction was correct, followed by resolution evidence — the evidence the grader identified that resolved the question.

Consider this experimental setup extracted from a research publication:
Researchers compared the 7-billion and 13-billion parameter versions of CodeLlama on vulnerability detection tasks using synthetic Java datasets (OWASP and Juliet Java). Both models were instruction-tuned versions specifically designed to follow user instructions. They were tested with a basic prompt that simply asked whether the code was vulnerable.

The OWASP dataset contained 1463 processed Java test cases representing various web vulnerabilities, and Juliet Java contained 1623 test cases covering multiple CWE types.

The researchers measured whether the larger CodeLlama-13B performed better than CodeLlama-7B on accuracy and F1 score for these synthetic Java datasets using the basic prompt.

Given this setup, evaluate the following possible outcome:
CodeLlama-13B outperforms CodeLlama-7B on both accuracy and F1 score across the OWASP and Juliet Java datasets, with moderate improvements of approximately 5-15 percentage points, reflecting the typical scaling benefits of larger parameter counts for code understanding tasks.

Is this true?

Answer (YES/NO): NO